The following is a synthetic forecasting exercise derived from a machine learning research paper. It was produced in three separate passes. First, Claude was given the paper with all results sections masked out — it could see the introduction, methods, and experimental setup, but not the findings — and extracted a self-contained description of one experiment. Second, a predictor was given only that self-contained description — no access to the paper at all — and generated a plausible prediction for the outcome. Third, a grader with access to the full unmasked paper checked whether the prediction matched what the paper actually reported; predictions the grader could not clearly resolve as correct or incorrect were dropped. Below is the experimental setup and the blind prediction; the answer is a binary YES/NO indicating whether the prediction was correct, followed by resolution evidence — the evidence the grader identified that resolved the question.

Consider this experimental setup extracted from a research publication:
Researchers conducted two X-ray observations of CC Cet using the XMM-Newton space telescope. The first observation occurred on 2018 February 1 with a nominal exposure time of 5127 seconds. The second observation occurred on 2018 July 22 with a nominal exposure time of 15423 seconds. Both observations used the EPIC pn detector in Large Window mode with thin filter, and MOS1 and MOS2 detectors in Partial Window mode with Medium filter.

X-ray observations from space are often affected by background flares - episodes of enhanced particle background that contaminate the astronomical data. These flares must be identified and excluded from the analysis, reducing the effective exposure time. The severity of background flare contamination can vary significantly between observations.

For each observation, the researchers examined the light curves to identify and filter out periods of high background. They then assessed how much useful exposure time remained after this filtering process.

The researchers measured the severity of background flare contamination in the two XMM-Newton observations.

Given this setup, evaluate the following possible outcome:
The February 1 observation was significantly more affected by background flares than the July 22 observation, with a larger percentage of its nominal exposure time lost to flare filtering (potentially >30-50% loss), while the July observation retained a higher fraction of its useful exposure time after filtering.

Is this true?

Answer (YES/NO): NO